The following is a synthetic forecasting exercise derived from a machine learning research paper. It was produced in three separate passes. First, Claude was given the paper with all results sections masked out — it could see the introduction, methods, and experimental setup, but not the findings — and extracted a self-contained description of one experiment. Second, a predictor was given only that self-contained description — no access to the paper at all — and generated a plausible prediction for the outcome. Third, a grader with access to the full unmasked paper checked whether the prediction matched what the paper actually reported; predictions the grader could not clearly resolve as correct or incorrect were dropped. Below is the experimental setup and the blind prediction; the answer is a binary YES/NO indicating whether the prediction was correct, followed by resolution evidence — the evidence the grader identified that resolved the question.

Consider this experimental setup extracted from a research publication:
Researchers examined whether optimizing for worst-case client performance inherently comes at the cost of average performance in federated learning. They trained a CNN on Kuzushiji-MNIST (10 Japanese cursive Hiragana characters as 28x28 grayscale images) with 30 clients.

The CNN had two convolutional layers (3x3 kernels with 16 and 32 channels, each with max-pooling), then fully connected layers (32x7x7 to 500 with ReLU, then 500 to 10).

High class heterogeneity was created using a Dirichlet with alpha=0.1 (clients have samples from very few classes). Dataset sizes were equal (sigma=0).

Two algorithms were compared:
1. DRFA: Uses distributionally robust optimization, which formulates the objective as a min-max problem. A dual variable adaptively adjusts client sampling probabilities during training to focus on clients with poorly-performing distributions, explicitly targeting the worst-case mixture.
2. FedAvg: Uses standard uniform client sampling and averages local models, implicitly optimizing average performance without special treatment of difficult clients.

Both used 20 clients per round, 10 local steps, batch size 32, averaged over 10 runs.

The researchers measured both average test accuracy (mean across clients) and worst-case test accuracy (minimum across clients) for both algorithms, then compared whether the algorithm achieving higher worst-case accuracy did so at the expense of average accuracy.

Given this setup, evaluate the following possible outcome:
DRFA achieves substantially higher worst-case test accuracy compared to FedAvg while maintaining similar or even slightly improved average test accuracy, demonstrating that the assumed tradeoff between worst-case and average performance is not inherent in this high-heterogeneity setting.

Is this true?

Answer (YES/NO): YES